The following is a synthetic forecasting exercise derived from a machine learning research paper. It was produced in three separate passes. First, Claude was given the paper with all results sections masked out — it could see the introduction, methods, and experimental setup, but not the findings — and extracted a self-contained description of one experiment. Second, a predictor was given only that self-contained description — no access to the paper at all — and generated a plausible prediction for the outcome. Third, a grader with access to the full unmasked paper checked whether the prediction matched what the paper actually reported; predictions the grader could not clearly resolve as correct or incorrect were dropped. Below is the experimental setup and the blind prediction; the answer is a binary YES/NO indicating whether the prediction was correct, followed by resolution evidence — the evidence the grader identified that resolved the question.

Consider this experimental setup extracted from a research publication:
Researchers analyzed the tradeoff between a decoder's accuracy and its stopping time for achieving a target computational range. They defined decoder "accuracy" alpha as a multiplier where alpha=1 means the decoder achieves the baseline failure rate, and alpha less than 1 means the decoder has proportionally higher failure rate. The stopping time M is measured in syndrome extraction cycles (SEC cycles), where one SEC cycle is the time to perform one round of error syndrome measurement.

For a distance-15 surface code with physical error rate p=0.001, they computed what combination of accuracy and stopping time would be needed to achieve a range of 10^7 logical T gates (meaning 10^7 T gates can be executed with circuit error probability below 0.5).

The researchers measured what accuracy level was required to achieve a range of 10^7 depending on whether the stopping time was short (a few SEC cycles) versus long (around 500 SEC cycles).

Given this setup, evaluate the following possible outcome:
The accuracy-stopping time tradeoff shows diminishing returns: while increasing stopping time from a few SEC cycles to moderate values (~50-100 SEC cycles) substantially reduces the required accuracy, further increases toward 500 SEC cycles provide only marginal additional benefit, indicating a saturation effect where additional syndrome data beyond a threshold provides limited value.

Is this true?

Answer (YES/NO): NO